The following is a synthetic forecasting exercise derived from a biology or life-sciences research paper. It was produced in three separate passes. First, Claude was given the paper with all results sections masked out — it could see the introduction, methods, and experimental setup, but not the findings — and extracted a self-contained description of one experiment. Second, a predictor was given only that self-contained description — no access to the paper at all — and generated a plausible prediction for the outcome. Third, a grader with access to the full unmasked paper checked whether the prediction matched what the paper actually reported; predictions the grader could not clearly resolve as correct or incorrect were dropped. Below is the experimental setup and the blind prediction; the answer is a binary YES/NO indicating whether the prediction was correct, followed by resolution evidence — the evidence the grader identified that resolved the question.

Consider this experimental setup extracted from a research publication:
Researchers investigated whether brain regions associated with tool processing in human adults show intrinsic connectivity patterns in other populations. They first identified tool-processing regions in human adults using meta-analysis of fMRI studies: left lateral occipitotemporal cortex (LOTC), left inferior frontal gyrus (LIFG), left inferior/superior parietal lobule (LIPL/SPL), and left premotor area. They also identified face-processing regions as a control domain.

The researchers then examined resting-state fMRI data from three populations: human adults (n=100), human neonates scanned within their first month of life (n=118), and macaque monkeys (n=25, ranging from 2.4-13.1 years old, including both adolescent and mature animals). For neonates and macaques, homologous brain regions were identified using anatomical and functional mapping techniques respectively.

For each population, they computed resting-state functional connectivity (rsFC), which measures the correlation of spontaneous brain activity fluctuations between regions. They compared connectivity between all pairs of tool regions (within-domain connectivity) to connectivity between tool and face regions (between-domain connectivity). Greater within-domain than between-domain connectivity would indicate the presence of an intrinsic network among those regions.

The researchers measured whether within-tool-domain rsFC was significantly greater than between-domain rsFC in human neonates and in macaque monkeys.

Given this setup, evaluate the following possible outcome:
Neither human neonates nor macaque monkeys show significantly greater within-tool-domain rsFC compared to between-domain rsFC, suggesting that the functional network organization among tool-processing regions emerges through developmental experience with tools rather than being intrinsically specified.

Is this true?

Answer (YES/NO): NO